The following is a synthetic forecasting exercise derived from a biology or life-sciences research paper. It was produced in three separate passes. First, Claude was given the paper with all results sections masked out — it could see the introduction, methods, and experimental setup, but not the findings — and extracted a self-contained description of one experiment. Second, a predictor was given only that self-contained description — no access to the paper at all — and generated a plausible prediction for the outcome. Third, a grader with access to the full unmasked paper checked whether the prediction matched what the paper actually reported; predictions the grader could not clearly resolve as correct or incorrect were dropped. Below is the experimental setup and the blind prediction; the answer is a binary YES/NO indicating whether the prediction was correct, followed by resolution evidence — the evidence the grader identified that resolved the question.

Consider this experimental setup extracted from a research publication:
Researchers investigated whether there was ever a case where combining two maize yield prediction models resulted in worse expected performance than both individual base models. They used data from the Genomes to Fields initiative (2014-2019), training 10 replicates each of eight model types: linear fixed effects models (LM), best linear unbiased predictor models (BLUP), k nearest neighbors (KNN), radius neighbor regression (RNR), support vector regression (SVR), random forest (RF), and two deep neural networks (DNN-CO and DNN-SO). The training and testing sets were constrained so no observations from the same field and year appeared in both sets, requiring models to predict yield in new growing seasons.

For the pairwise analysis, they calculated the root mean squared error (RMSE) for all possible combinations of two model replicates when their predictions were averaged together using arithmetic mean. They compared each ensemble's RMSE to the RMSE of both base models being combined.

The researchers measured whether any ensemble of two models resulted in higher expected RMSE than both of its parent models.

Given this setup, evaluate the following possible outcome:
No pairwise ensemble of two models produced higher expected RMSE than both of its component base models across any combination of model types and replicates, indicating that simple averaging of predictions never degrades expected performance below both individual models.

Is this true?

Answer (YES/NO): YES